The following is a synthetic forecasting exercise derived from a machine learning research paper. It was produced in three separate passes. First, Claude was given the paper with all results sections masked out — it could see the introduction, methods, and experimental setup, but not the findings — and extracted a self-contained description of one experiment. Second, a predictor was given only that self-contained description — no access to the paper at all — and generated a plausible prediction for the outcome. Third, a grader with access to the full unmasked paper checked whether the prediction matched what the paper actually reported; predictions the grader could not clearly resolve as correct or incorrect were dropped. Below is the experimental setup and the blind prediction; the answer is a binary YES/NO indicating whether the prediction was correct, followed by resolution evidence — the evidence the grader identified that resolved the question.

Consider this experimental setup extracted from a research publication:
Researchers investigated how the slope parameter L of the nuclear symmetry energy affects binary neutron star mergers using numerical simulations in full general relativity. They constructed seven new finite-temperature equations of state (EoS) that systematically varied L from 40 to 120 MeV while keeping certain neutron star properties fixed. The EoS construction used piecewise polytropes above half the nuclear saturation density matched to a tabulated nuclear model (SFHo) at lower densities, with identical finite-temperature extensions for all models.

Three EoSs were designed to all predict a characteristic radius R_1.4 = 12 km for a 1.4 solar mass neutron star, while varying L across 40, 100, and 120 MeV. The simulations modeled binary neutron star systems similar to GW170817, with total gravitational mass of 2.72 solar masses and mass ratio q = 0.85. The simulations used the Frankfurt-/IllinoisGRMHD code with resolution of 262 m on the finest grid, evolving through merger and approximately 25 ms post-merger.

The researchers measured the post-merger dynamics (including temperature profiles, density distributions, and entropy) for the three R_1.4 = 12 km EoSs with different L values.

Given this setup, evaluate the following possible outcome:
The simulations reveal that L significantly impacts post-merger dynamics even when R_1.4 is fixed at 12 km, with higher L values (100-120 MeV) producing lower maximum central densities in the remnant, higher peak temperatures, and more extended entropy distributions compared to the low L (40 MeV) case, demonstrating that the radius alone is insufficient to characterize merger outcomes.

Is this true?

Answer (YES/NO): NO